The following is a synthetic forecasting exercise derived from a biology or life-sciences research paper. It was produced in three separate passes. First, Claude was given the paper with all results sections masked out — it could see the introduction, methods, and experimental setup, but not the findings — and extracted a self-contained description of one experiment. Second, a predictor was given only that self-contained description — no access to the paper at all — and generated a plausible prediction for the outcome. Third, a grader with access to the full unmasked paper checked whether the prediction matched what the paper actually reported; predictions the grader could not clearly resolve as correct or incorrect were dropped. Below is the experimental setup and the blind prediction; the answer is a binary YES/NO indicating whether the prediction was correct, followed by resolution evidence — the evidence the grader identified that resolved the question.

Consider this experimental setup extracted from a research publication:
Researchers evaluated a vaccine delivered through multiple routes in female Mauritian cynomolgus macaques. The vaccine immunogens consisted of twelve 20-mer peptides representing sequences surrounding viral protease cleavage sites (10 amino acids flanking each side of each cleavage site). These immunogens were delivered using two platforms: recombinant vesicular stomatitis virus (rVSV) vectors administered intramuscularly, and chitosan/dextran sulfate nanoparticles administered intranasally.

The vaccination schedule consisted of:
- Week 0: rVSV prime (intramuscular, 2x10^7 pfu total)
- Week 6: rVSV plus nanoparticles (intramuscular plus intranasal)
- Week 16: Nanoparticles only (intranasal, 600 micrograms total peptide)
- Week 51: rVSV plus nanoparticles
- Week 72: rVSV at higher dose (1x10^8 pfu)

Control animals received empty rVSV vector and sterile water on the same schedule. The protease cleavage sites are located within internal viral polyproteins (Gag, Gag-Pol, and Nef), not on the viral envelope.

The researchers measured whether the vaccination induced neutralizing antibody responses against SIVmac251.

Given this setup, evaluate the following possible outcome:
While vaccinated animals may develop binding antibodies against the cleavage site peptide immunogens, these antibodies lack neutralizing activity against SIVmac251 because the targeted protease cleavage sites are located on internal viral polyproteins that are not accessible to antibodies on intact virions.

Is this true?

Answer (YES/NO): YES